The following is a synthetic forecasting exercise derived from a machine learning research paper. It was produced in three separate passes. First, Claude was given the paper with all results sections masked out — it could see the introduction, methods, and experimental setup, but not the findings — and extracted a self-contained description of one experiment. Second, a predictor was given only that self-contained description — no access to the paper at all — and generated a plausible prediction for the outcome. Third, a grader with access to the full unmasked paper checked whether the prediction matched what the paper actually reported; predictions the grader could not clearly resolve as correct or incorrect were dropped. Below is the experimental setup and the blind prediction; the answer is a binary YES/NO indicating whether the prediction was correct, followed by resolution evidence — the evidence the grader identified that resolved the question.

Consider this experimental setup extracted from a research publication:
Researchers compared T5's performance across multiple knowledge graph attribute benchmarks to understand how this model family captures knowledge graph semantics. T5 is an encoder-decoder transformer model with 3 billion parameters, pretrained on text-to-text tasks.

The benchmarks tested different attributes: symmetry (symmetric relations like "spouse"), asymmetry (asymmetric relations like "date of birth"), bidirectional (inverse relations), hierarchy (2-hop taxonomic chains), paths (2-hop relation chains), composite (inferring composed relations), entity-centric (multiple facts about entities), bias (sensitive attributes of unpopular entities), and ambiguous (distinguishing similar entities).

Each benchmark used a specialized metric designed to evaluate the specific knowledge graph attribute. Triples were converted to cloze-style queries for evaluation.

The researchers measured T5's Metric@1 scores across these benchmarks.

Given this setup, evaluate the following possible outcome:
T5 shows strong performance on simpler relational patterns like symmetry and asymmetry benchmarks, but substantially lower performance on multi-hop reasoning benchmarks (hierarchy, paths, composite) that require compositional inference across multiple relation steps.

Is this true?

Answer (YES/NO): NO